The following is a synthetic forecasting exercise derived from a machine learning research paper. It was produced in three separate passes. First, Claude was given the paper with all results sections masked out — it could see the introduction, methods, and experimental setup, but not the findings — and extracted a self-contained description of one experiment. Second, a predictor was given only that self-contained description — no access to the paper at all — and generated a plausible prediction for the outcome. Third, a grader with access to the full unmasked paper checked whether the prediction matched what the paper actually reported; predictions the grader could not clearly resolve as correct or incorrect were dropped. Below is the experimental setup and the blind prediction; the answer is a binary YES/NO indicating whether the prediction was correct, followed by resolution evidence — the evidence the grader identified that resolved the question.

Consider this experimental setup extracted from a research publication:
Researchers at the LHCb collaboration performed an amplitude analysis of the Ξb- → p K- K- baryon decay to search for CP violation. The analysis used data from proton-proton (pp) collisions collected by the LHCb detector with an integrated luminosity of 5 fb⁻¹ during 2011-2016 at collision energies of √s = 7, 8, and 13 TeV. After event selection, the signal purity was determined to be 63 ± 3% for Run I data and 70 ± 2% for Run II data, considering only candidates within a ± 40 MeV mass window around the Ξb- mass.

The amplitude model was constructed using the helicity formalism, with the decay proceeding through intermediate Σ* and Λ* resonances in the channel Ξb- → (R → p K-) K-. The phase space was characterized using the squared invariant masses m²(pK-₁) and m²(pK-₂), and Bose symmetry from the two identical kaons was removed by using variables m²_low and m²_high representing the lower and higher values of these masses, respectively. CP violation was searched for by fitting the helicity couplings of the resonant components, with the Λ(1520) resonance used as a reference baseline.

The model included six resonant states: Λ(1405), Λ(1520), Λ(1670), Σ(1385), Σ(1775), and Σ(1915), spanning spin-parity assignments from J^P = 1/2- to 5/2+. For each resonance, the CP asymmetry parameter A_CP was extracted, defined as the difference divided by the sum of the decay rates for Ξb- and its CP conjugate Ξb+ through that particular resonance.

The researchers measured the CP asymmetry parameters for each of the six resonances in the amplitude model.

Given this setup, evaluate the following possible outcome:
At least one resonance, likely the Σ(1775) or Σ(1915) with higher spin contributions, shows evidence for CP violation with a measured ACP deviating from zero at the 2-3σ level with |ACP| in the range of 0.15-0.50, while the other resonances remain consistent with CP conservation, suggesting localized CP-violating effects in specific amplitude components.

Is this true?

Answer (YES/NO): NO